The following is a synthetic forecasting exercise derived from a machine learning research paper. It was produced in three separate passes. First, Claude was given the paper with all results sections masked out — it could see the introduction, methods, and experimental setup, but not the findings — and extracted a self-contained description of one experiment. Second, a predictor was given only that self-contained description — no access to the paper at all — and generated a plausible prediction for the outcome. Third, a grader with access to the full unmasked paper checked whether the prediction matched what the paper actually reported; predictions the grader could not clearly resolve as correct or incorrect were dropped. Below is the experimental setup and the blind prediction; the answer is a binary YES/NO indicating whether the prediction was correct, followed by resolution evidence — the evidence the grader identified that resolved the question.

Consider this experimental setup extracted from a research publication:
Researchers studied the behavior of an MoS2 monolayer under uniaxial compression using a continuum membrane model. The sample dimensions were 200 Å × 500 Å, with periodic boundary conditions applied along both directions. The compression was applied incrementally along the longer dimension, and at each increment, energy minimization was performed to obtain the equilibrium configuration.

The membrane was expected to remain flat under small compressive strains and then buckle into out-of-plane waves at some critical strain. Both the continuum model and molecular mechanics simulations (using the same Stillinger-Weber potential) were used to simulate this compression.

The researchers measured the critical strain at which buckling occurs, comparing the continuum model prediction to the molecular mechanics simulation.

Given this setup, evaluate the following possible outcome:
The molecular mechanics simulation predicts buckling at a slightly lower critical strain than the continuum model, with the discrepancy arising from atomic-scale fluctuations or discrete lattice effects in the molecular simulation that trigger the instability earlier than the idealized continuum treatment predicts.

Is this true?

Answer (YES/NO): NO